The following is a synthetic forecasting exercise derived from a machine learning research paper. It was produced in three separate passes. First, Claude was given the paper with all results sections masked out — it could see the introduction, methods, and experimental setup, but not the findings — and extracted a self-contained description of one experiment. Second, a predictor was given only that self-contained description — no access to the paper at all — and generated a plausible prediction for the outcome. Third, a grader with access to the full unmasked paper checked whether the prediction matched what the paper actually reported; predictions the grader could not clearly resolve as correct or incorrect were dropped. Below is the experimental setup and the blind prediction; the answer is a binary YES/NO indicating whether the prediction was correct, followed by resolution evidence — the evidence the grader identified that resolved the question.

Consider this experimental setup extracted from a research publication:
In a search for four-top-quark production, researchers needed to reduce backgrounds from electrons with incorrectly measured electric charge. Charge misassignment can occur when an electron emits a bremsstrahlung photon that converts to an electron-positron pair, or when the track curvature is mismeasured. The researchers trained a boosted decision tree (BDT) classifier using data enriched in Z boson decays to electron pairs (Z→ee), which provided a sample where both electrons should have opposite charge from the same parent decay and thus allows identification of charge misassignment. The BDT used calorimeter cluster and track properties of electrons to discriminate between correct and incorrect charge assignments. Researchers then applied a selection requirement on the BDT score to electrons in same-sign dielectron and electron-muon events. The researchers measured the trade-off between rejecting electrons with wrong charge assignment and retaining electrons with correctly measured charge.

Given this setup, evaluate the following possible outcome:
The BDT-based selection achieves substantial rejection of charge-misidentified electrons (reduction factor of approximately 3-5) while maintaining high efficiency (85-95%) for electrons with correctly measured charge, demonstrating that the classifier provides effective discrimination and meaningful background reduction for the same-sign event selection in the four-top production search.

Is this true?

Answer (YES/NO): NO